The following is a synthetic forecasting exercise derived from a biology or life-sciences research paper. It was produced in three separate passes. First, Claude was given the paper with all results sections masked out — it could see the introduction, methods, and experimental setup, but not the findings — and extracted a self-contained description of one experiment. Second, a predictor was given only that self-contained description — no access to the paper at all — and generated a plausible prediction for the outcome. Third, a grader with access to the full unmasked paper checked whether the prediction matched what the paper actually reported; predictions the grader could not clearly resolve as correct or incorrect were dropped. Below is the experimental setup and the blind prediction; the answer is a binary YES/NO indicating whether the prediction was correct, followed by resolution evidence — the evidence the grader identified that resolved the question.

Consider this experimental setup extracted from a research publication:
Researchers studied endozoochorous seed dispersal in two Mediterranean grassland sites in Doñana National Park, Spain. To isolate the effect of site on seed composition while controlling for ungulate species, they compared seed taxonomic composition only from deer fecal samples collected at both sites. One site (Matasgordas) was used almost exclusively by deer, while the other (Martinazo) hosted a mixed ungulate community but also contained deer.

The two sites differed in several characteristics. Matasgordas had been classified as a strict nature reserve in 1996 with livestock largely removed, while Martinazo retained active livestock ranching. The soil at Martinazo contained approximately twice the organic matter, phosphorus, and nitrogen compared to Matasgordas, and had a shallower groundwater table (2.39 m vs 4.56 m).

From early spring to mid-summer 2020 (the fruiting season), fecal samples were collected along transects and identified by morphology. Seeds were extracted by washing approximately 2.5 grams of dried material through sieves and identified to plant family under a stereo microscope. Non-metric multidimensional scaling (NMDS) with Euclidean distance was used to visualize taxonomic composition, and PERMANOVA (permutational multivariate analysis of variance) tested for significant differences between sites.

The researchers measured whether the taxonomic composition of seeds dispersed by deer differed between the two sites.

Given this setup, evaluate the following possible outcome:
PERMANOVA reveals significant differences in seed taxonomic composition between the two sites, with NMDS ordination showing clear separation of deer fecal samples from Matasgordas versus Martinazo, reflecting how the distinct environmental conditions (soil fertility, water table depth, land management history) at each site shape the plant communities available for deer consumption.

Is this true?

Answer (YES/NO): NO